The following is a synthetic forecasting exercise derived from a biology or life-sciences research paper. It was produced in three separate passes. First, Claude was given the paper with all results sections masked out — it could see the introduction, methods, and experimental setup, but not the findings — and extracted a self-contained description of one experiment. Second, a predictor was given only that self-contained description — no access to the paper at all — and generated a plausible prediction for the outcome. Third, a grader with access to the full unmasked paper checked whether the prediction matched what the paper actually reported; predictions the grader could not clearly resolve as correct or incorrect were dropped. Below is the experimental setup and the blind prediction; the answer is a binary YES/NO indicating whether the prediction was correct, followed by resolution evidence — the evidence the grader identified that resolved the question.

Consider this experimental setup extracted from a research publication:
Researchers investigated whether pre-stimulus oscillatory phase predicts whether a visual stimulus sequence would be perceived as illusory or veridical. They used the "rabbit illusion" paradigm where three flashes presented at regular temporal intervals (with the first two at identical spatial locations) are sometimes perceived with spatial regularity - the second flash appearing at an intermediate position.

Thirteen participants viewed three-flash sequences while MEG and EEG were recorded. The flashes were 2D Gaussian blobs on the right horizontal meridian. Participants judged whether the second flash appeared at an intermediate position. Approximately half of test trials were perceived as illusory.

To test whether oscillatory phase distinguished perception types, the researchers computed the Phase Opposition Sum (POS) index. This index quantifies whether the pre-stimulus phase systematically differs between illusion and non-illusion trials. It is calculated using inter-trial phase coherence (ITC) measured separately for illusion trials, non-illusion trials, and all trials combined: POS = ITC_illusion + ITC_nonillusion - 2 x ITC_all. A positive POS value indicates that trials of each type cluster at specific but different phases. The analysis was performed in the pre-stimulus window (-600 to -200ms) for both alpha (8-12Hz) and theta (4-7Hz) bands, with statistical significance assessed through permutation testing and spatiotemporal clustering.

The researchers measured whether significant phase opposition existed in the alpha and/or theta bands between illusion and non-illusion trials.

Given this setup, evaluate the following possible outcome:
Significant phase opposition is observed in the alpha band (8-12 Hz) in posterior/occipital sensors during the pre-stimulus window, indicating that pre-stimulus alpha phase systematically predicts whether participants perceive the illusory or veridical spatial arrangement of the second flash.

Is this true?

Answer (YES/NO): NO